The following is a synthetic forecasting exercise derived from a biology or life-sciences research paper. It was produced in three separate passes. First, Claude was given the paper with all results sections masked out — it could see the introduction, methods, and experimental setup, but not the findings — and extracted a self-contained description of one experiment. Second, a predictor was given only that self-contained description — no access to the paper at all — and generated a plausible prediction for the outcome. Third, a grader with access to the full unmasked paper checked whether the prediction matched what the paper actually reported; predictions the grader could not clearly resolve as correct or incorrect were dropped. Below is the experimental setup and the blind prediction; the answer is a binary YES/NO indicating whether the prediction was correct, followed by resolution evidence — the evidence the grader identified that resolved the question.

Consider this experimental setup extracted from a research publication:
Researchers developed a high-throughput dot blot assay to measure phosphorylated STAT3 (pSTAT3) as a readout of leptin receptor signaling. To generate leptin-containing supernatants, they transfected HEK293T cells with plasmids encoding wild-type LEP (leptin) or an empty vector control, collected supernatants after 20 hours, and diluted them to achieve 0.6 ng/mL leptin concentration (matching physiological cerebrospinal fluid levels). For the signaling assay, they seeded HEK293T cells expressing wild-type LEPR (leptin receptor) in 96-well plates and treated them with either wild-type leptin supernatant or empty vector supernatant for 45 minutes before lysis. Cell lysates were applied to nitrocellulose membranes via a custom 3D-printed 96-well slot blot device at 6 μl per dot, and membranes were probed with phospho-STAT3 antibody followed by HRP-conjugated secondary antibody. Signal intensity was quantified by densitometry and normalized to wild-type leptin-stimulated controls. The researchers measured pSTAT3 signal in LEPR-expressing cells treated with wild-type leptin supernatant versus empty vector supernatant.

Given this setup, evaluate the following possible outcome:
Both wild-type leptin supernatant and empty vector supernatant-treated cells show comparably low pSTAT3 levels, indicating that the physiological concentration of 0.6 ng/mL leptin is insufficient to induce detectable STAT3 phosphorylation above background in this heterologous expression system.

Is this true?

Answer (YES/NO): NO